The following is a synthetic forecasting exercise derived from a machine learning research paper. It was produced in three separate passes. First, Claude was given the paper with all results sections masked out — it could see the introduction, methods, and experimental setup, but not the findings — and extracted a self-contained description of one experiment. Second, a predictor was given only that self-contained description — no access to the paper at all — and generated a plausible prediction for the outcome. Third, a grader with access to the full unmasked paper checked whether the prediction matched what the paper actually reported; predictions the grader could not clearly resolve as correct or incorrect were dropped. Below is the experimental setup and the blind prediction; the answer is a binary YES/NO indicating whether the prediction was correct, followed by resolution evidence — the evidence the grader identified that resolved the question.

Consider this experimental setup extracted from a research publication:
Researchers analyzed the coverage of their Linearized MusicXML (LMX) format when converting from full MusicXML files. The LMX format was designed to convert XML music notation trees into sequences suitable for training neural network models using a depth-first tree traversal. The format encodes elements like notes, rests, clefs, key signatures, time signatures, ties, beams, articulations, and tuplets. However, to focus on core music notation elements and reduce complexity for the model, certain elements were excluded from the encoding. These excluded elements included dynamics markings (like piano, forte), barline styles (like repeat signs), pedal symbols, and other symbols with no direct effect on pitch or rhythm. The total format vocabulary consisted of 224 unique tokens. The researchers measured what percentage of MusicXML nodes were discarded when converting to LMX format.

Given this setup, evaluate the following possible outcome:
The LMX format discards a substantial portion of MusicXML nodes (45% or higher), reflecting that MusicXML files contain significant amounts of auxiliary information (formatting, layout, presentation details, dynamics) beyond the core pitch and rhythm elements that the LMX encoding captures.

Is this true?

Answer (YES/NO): NO